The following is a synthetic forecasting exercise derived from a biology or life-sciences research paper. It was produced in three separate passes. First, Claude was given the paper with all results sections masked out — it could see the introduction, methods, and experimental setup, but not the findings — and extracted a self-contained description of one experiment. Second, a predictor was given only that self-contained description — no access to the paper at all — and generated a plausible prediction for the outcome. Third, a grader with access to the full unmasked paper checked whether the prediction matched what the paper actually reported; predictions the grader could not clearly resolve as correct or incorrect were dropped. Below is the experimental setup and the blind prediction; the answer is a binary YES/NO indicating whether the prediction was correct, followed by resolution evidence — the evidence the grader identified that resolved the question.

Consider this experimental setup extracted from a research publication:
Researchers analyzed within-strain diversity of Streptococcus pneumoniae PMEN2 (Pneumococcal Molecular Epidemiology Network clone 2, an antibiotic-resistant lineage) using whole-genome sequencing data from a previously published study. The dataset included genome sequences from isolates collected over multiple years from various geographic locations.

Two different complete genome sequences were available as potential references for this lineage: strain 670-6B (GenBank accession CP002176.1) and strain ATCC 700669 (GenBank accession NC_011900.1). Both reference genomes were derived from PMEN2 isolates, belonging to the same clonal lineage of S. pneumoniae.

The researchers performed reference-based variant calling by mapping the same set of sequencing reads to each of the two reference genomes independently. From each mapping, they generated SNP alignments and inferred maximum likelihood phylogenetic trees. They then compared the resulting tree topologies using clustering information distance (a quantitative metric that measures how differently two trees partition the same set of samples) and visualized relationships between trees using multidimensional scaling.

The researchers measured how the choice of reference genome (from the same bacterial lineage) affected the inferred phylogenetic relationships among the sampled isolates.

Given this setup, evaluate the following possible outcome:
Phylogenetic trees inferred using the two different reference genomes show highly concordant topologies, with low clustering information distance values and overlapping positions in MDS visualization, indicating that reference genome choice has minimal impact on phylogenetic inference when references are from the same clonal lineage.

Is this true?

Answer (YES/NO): NO